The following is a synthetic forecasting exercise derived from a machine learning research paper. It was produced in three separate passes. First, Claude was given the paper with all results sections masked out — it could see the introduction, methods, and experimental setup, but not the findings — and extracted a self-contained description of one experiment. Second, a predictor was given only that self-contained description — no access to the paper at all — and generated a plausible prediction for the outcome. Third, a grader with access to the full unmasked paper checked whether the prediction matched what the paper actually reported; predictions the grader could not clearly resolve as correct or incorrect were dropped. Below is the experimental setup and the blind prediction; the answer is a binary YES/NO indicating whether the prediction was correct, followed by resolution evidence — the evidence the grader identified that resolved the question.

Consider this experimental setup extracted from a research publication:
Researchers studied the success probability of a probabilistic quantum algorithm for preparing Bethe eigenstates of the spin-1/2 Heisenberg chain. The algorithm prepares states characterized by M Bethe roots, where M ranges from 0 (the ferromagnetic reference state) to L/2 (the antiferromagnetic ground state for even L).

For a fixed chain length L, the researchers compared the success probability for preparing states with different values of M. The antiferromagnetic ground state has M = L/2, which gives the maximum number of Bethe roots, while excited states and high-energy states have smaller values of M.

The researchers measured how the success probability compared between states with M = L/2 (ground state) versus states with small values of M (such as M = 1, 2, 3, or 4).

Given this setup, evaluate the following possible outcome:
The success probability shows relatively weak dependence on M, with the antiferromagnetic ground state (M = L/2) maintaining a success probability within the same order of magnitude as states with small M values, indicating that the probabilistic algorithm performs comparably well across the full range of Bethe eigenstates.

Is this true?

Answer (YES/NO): NO